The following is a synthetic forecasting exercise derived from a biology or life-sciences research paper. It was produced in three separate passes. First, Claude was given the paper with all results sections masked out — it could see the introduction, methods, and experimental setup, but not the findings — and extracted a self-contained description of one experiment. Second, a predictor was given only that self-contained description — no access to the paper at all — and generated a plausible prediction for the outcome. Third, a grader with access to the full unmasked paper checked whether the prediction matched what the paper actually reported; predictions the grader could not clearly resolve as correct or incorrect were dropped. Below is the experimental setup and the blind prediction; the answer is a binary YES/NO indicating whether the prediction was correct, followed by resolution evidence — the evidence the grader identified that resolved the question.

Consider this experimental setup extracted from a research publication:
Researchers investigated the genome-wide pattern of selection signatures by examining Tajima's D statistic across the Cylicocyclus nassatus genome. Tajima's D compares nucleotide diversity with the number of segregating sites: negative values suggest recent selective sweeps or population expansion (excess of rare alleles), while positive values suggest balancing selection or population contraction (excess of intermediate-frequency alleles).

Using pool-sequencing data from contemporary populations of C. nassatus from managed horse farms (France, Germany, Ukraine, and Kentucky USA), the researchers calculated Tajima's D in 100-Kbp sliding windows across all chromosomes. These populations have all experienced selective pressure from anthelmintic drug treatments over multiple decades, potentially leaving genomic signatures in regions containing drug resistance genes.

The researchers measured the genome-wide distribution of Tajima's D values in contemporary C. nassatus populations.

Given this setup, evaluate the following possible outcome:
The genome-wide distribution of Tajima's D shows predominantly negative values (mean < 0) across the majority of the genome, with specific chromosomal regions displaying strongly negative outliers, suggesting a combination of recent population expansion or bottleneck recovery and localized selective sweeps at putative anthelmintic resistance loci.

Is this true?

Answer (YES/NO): NO